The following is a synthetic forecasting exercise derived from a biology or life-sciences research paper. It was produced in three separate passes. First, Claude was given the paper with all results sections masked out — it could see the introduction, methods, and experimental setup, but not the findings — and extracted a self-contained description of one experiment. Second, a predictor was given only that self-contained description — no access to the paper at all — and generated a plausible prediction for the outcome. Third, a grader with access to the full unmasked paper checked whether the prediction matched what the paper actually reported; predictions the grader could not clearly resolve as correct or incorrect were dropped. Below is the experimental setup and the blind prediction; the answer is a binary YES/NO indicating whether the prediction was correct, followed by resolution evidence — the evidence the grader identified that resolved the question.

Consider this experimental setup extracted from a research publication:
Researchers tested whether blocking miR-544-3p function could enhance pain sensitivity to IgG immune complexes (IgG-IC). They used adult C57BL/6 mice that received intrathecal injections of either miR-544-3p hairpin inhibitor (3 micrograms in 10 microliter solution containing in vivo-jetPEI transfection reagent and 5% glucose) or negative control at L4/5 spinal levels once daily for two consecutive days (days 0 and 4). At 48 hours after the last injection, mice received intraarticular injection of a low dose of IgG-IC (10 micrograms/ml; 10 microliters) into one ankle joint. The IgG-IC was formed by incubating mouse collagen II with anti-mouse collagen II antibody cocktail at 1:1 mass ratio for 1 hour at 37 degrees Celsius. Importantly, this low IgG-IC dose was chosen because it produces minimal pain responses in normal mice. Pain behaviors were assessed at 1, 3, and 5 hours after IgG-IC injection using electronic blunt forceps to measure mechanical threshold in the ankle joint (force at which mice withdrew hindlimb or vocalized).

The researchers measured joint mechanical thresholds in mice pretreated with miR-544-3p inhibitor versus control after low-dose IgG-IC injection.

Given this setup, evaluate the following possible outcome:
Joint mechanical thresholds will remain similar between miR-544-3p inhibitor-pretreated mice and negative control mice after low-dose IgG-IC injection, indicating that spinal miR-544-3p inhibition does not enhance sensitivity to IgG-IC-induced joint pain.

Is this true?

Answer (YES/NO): NO